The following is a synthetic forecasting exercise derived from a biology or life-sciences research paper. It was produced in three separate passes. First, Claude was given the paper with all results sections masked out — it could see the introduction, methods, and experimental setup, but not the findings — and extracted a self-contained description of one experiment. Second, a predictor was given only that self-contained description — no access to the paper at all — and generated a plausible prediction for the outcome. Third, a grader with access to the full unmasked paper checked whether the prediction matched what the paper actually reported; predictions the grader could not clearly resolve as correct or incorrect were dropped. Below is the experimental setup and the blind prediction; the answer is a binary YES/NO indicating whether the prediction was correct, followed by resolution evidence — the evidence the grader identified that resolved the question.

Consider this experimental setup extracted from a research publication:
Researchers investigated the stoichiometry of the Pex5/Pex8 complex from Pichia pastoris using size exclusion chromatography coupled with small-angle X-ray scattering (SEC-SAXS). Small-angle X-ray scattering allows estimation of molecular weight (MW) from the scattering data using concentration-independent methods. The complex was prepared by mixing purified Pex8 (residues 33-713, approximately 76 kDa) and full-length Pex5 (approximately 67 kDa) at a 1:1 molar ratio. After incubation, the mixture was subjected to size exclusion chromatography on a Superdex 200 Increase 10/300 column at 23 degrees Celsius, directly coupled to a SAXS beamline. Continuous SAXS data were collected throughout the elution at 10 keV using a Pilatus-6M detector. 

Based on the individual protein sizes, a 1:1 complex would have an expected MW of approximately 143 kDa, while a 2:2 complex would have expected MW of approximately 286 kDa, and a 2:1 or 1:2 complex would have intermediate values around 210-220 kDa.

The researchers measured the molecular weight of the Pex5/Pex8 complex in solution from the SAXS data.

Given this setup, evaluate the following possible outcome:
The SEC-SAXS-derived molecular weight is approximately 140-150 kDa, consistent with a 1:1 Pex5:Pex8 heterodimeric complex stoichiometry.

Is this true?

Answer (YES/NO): YES